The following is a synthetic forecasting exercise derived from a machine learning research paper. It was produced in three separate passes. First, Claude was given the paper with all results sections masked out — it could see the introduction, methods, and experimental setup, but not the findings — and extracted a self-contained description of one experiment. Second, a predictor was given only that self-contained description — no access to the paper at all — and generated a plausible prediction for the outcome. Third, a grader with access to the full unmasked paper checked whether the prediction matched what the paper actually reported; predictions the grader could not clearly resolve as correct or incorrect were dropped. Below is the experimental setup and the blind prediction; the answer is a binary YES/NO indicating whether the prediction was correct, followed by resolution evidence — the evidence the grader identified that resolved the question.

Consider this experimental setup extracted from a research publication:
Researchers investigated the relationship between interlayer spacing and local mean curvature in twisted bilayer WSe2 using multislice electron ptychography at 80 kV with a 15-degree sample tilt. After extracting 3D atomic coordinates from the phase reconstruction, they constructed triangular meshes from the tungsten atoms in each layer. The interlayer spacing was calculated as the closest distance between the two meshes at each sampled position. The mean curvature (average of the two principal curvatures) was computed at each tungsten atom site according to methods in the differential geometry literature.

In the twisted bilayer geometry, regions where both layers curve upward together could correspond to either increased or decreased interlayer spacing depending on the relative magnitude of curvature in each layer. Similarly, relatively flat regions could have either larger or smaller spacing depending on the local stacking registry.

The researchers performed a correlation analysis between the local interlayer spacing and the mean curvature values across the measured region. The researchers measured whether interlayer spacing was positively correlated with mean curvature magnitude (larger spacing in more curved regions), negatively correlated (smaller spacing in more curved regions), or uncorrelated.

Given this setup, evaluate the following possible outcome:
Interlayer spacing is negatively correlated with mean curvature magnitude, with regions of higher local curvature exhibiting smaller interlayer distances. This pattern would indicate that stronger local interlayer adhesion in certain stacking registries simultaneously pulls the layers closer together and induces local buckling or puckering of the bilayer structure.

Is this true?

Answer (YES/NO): NO